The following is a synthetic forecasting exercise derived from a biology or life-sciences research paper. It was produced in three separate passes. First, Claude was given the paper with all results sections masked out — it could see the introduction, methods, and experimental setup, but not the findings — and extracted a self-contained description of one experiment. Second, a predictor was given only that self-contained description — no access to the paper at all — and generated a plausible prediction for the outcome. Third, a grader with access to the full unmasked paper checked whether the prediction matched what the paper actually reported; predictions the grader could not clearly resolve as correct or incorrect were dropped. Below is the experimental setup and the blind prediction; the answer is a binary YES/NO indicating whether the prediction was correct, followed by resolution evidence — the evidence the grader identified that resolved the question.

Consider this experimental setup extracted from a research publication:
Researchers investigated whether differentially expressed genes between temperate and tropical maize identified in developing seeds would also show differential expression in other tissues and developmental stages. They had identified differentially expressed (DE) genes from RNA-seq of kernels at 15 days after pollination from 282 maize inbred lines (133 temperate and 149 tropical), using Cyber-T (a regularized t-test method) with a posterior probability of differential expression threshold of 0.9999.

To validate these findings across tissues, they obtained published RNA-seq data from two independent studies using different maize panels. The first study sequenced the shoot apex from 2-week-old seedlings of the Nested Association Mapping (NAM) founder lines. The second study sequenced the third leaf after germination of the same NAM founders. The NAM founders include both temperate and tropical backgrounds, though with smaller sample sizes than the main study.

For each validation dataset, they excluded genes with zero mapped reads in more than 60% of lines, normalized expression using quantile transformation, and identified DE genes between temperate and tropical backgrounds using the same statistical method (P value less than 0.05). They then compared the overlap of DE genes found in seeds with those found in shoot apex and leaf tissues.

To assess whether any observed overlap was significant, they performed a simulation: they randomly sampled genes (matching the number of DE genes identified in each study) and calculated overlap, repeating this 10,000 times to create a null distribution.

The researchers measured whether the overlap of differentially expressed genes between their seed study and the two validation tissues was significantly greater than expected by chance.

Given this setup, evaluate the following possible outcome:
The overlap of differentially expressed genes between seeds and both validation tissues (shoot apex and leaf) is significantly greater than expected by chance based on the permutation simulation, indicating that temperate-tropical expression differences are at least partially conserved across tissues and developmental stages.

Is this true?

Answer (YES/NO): YES